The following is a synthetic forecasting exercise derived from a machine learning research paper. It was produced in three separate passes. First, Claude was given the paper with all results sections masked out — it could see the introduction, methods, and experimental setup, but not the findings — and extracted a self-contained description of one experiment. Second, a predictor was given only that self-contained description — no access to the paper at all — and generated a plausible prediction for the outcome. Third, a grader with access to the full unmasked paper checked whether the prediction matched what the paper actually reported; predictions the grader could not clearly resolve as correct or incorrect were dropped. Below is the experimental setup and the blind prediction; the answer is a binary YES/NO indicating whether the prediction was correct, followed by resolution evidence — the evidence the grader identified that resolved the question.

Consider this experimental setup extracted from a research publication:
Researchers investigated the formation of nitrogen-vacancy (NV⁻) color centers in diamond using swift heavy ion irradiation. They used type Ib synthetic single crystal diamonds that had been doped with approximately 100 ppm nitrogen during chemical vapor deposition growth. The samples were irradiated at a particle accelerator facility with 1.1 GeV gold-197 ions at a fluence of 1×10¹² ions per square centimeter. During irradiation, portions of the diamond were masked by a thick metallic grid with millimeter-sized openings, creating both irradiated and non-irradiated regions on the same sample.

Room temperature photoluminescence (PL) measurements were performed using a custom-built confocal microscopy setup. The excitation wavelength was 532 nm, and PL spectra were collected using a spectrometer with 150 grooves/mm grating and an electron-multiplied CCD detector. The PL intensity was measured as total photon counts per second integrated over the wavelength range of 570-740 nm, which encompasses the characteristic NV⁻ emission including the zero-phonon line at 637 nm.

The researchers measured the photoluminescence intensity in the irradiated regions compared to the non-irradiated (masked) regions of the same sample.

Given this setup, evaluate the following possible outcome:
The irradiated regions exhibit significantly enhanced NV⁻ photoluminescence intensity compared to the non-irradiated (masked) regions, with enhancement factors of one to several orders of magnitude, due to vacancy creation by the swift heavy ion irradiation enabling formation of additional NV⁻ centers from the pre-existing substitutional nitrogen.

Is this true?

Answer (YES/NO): NO